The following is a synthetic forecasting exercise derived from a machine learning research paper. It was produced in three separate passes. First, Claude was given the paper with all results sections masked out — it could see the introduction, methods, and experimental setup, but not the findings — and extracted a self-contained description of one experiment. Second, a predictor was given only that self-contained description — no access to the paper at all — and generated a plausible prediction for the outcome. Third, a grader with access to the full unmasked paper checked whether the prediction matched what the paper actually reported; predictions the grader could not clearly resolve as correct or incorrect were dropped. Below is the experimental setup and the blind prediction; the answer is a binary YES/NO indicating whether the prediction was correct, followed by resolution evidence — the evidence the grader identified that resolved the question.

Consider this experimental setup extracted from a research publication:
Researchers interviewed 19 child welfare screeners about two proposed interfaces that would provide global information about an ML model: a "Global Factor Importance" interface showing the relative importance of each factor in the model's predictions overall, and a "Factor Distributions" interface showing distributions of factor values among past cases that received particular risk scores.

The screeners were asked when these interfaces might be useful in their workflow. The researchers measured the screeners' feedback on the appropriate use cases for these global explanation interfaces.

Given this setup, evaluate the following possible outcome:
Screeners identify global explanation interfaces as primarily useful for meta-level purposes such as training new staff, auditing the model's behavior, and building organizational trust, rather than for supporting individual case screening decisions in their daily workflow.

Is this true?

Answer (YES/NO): YES